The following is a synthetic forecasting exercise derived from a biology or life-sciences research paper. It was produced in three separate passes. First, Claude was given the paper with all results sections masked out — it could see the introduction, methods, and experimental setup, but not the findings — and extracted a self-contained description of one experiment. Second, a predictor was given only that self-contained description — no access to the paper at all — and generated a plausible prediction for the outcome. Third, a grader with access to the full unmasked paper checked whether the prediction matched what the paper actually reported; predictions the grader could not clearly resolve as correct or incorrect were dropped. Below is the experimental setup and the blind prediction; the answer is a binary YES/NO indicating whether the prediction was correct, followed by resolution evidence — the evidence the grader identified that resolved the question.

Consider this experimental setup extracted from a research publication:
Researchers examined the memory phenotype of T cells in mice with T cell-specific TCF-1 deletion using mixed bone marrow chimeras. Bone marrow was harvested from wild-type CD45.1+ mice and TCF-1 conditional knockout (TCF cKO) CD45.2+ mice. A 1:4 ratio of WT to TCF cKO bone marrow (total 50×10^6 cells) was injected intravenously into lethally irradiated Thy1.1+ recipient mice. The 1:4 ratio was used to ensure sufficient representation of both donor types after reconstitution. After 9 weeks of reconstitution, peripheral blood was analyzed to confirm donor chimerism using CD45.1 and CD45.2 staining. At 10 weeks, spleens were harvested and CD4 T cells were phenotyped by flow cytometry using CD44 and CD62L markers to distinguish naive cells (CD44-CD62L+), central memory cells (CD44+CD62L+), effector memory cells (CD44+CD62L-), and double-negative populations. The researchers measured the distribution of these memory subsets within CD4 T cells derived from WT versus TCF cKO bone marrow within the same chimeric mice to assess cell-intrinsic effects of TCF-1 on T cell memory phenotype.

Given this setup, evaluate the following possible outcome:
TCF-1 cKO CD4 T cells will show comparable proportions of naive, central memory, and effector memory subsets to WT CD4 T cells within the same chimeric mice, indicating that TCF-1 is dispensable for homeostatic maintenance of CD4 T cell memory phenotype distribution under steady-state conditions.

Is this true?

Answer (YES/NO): NO